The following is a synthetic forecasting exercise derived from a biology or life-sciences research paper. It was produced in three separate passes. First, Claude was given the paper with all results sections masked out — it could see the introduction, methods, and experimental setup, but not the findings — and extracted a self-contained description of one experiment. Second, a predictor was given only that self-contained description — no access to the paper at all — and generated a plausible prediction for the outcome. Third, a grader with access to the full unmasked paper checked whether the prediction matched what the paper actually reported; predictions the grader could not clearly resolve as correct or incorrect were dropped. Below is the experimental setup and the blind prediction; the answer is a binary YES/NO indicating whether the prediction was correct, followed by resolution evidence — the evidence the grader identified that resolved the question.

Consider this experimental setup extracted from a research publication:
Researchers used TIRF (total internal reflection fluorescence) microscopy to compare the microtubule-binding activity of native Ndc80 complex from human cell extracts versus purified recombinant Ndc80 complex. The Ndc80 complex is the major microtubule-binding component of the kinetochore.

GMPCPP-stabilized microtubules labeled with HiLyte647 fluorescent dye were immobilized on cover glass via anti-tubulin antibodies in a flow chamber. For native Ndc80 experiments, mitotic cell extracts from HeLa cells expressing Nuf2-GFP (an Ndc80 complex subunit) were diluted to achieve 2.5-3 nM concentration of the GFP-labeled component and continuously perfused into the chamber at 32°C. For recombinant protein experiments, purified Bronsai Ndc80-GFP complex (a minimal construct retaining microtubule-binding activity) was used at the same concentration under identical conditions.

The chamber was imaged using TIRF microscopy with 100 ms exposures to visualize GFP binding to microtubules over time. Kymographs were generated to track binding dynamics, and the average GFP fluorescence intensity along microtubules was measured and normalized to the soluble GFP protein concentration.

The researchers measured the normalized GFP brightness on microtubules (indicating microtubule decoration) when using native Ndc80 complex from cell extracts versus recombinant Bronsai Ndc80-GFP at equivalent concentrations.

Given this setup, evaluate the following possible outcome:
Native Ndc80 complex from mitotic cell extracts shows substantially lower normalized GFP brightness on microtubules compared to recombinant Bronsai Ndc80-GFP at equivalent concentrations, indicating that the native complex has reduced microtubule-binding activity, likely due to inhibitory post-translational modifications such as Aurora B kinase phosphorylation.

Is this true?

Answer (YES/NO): YES